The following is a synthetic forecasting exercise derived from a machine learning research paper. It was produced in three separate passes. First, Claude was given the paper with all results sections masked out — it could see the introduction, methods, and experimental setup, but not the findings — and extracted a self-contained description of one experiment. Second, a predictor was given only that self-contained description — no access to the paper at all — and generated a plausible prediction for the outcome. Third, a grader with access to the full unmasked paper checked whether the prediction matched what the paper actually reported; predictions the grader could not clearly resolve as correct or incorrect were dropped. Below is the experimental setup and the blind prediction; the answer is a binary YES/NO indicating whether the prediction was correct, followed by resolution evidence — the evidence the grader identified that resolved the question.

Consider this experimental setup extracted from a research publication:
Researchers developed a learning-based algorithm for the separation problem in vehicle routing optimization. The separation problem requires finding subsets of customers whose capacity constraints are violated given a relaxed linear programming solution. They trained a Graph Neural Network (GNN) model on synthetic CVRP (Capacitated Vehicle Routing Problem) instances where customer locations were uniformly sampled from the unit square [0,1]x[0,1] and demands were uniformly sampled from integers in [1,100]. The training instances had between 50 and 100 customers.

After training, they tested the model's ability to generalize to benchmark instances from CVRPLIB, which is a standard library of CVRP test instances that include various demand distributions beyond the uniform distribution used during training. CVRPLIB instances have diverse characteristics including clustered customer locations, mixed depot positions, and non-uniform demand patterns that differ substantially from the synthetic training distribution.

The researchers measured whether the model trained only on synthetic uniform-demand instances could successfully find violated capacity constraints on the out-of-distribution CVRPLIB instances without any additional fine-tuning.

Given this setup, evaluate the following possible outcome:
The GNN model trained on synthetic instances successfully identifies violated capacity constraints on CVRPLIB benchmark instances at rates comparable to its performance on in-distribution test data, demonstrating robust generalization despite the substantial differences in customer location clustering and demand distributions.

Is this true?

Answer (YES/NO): NO